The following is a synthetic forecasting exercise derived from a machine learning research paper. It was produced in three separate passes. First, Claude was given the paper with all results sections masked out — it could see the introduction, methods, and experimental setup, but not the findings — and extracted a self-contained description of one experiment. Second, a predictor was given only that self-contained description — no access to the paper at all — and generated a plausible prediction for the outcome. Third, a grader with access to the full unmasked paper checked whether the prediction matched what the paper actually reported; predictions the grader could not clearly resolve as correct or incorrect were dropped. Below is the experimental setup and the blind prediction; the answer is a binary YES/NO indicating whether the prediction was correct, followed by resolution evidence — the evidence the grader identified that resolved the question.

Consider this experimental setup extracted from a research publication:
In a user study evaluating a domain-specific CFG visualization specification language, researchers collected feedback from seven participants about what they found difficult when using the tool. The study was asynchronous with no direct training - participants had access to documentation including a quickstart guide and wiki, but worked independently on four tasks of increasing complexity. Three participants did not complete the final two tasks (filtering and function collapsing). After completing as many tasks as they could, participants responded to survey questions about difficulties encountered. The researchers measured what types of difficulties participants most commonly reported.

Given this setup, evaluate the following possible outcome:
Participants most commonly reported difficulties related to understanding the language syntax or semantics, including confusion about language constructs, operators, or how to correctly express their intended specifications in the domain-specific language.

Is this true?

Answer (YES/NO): NO